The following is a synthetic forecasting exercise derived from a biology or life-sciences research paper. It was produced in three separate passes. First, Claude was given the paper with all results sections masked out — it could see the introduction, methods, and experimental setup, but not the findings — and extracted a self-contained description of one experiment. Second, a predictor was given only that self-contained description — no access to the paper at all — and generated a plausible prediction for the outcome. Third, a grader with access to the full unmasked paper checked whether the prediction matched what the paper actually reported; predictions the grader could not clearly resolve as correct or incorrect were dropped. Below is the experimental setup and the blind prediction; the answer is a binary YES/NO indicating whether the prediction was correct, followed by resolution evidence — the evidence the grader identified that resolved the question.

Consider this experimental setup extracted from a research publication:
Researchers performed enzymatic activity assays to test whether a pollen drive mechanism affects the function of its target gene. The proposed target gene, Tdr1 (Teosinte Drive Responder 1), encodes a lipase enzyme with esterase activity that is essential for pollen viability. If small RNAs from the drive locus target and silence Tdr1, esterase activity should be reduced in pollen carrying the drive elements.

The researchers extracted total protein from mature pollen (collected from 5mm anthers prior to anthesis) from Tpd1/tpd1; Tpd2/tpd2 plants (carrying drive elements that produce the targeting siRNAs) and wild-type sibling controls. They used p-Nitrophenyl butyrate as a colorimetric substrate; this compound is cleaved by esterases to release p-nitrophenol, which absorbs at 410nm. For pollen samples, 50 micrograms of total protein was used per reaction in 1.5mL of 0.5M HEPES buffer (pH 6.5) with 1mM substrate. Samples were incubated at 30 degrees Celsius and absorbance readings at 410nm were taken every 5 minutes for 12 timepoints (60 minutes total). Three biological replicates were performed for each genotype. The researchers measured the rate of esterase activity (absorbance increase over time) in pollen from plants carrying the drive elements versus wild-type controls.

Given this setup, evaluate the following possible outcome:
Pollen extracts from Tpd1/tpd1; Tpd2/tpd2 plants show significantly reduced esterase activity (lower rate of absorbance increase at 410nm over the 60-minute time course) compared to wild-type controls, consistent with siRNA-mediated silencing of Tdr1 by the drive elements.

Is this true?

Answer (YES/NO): YES